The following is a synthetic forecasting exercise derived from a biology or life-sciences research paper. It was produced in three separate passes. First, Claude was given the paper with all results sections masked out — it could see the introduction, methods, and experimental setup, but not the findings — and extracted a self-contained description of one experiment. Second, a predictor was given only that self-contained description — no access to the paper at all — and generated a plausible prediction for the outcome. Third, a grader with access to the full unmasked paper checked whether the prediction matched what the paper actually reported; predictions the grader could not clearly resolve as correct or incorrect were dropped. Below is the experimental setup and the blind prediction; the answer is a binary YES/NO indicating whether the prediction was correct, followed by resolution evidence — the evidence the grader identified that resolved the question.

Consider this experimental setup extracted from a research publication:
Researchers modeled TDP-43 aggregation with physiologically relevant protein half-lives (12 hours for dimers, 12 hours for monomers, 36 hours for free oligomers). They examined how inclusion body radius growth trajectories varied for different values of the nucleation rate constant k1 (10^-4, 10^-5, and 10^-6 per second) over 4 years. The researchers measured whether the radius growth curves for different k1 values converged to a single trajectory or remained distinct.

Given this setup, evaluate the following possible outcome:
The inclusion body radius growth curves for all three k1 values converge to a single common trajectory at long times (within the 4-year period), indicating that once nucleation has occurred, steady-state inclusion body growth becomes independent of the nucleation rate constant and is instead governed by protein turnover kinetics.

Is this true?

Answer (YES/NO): NO